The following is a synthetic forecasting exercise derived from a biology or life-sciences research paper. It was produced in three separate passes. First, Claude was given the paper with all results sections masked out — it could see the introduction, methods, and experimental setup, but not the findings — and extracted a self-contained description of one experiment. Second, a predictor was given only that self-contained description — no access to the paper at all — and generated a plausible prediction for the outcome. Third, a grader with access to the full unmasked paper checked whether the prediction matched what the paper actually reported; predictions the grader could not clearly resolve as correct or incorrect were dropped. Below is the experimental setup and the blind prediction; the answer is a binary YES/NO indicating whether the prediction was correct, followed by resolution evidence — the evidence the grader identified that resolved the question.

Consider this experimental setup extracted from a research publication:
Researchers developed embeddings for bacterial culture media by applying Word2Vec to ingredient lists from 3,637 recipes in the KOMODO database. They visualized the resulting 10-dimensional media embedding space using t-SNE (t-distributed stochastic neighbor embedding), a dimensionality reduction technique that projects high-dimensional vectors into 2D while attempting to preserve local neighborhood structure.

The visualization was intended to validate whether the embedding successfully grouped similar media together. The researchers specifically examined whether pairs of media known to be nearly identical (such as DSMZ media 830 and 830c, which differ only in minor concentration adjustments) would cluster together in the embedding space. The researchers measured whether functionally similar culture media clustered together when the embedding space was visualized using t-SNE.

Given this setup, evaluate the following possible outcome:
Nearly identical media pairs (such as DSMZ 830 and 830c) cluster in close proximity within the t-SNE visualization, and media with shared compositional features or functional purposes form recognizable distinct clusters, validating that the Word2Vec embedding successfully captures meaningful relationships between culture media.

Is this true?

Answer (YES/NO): YES